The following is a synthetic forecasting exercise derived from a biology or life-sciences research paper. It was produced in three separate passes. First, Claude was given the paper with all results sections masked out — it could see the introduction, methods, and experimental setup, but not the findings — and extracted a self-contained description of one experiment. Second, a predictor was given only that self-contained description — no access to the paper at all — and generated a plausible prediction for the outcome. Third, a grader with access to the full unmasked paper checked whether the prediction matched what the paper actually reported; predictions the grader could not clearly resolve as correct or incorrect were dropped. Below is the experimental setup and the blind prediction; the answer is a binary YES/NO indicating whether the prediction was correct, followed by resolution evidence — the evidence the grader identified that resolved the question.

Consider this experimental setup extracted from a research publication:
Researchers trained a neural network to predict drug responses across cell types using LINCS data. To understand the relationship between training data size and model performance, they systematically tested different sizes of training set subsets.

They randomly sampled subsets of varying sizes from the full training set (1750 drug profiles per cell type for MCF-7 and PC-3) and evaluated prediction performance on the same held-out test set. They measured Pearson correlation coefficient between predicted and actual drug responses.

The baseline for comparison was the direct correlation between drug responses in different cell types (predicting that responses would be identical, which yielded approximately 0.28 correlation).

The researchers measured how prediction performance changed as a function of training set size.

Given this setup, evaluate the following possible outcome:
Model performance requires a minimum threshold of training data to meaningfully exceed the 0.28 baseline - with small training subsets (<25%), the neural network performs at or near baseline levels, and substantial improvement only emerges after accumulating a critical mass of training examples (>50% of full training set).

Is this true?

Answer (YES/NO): NO